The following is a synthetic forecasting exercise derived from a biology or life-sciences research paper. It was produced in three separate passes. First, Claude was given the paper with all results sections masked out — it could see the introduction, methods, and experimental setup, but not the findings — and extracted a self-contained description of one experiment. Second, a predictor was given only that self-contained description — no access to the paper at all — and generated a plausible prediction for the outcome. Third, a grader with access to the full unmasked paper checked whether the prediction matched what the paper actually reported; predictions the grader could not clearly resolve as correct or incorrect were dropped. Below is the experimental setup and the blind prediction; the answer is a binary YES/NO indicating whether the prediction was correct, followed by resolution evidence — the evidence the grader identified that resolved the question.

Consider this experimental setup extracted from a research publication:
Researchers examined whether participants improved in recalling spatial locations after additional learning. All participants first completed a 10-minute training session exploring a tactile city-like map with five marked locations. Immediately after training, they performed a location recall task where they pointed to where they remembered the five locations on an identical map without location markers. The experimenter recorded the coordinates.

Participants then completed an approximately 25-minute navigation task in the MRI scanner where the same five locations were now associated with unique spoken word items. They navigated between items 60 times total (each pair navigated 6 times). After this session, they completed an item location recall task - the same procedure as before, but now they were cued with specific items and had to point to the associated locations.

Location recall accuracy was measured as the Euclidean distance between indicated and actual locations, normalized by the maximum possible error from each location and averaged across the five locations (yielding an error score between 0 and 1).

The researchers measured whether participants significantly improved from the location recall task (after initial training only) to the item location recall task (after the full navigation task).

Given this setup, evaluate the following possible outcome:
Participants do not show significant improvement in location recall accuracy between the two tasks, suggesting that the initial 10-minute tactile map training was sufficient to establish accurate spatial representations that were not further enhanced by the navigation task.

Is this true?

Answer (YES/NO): NO